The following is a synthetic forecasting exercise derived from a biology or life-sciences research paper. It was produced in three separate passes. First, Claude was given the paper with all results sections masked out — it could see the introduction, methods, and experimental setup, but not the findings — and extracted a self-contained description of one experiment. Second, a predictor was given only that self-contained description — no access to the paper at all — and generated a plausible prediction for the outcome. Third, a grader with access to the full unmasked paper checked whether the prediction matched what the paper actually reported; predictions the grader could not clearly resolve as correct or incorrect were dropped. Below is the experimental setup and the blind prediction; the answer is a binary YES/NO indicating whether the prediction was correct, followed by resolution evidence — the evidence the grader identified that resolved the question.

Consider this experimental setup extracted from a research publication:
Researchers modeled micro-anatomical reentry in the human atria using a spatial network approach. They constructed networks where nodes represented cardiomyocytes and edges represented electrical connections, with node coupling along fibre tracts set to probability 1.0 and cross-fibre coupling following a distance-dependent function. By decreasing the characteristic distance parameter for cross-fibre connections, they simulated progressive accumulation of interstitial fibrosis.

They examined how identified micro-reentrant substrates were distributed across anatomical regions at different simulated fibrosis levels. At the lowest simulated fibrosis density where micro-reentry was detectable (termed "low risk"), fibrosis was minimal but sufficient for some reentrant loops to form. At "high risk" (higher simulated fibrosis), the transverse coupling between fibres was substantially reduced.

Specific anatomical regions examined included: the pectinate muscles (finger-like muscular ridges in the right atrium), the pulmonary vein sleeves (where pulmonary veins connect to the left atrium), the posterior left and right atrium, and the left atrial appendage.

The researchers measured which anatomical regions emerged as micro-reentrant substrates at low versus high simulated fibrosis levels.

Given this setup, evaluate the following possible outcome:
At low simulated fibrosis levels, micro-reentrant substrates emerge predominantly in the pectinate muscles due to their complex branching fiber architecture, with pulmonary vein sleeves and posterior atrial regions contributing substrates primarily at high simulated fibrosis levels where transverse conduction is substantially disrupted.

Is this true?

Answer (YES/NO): NO